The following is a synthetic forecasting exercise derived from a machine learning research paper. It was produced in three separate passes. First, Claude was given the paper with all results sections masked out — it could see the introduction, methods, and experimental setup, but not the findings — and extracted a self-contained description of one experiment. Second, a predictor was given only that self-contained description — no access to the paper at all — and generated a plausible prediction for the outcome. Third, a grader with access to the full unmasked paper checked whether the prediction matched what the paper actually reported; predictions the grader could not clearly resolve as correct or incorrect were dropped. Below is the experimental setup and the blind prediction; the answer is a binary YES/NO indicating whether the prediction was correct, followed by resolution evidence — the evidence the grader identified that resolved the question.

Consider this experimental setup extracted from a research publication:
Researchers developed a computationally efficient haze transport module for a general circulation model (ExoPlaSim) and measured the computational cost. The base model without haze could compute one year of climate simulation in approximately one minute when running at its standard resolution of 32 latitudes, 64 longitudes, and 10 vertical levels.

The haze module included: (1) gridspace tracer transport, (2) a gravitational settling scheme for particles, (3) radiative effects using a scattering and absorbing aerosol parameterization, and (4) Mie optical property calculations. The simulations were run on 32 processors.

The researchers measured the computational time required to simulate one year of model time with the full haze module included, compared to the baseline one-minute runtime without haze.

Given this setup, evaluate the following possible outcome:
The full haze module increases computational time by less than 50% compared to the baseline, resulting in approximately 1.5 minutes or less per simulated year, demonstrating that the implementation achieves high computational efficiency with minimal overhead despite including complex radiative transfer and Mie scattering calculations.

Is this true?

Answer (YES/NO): NO